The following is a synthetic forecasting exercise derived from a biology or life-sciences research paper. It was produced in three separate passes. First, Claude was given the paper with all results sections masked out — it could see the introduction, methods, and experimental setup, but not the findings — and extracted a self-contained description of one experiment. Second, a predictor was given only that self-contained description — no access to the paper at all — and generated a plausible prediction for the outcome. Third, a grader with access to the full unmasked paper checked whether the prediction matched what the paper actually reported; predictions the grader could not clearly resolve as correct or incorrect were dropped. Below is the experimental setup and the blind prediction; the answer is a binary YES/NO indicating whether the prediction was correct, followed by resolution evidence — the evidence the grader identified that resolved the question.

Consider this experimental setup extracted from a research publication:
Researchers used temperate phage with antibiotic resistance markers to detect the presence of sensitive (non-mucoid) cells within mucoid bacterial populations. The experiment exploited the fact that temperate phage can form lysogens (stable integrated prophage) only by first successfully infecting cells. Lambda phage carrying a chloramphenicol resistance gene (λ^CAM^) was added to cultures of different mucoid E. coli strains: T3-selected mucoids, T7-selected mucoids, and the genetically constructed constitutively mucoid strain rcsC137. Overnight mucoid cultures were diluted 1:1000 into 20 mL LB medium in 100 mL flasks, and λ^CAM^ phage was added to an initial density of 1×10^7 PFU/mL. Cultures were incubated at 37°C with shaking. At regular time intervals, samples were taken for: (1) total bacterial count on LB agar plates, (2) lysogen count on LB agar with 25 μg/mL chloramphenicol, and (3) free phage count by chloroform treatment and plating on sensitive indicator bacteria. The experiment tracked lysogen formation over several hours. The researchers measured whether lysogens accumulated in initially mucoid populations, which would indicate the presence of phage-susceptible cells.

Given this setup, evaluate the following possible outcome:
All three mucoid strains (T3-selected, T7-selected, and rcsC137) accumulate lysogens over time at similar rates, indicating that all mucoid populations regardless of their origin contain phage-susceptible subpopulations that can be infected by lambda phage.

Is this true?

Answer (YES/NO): NO